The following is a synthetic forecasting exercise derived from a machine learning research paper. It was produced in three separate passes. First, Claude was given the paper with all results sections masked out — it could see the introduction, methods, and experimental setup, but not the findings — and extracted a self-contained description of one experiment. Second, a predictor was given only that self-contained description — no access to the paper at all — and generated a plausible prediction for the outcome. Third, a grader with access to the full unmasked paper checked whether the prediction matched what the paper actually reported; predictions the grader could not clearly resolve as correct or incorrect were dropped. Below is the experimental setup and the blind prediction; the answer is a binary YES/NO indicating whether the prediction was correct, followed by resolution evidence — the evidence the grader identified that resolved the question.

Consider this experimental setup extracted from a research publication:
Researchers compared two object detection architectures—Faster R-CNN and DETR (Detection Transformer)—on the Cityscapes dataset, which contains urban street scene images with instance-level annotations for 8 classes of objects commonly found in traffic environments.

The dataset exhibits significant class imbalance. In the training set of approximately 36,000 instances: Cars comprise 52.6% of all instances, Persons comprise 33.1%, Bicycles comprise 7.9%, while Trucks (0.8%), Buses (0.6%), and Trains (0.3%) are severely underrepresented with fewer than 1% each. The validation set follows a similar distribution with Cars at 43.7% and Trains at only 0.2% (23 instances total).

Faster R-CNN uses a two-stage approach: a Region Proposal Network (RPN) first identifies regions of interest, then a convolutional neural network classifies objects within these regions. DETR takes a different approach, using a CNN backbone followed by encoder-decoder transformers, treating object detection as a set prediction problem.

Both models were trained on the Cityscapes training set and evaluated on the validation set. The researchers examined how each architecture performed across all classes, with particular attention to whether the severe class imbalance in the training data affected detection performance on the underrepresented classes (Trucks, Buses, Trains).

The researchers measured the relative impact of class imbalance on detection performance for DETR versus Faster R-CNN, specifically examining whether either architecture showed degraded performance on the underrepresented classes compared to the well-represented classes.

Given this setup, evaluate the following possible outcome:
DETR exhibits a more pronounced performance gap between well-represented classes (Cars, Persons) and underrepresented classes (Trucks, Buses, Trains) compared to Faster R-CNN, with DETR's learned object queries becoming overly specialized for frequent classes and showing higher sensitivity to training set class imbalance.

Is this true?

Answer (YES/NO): YES